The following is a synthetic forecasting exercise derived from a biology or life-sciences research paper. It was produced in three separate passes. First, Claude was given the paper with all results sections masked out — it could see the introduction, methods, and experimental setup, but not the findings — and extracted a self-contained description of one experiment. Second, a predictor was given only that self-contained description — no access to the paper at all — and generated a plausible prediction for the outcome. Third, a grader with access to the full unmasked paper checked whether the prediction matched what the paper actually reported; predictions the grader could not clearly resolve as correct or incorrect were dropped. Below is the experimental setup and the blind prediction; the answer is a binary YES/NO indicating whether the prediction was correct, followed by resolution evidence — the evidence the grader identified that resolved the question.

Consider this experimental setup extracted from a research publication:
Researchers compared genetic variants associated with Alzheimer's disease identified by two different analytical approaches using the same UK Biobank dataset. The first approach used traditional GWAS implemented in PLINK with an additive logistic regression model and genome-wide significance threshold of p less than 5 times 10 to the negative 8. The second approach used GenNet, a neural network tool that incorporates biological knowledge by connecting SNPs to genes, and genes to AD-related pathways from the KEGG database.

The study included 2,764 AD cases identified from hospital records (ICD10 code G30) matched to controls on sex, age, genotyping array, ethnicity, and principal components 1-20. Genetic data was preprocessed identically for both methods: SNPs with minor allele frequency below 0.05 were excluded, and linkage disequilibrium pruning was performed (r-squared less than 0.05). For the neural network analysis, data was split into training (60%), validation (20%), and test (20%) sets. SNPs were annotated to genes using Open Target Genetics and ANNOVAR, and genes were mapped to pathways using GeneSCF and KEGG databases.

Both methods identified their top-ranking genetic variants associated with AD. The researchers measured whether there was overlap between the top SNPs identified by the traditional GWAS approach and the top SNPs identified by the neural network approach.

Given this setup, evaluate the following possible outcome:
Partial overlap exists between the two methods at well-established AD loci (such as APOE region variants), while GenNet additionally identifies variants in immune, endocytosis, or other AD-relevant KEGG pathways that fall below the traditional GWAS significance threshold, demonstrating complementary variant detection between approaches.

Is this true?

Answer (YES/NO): NO